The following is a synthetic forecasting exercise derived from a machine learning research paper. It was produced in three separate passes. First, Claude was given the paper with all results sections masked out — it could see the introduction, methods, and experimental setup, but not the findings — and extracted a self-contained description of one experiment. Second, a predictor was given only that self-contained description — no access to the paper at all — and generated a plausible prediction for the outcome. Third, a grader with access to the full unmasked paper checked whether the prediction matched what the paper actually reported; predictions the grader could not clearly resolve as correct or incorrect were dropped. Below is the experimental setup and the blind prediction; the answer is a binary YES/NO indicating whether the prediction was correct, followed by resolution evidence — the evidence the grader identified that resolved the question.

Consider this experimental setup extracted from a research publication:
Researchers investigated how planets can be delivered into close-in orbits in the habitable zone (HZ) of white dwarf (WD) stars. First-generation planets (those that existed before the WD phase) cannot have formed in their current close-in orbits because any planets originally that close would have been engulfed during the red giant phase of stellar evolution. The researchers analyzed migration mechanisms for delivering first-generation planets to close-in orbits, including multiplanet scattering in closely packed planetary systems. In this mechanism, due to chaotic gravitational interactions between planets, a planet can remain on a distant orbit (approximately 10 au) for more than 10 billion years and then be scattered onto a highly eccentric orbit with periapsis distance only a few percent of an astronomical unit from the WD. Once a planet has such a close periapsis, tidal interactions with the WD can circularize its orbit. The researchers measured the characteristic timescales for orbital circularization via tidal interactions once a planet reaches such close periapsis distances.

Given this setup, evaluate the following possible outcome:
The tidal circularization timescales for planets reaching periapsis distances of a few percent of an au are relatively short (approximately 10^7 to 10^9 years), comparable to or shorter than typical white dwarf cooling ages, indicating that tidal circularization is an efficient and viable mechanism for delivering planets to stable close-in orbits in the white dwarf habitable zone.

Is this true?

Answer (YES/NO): NO